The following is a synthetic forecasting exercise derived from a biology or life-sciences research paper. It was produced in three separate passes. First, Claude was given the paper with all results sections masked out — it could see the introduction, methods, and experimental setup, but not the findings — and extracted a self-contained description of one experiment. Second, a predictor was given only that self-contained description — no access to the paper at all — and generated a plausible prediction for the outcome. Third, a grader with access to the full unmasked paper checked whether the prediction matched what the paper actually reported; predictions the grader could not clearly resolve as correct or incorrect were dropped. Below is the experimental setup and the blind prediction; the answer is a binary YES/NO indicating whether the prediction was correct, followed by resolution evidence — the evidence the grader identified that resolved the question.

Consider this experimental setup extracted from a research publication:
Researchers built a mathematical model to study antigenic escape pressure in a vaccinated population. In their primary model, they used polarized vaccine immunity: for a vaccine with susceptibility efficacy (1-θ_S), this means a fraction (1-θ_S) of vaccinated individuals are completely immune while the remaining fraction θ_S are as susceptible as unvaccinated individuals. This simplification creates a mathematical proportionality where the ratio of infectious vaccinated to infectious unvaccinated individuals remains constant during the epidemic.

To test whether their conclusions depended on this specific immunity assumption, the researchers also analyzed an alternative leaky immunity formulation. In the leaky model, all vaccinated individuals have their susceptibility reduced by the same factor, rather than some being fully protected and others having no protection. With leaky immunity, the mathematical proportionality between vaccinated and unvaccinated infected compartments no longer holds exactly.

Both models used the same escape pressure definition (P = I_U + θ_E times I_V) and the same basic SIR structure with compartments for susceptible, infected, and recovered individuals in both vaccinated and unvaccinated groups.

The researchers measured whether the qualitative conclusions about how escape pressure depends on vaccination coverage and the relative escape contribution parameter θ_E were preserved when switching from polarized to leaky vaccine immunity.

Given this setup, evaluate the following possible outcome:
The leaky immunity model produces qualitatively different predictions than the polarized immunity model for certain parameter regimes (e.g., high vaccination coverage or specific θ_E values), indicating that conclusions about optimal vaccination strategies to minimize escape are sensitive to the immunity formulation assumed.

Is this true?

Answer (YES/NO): NO